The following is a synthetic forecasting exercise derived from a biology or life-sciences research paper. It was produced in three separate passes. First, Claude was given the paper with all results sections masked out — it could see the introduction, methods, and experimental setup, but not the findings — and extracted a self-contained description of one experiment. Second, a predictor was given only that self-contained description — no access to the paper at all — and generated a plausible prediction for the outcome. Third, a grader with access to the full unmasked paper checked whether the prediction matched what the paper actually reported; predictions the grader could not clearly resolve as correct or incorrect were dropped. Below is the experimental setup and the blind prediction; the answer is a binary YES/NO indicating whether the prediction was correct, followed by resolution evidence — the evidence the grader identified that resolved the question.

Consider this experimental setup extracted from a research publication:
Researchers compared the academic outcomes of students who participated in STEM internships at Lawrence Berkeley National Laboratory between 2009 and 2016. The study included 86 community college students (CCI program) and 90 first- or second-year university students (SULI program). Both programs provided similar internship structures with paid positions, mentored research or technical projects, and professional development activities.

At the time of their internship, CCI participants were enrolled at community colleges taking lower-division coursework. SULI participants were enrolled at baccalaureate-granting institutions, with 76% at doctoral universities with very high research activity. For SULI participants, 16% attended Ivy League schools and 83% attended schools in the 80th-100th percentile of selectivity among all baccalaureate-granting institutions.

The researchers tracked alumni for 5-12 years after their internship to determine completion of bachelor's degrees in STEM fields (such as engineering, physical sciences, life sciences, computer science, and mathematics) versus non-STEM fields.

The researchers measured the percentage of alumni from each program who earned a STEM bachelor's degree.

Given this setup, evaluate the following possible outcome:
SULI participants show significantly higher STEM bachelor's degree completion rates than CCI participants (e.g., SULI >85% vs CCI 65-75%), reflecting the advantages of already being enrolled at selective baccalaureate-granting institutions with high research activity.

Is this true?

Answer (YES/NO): NO